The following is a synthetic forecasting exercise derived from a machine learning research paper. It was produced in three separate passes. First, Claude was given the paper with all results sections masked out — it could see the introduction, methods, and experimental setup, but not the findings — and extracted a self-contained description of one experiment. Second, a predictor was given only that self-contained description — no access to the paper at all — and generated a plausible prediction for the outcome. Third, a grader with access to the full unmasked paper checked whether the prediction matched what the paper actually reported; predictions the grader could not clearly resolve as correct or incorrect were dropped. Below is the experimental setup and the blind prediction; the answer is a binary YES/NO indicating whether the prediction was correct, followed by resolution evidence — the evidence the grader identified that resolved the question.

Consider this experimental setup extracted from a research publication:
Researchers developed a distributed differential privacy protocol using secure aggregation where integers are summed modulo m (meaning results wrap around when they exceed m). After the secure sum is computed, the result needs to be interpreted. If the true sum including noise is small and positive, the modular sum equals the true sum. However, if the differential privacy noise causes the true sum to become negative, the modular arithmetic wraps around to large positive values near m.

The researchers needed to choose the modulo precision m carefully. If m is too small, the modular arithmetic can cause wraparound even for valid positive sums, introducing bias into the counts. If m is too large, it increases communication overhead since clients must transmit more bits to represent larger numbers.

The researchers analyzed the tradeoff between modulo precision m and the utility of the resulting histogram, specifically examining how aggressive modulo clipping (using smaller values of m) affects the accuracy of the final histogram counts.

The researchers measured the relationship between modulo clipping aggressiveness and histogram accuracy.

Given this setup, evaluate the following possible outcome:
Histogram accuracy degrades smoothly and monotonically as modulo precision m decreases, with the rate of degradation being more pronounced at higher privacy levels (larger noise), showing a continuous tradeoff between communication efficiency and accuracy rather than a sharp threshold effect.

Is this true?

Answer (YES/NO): NO